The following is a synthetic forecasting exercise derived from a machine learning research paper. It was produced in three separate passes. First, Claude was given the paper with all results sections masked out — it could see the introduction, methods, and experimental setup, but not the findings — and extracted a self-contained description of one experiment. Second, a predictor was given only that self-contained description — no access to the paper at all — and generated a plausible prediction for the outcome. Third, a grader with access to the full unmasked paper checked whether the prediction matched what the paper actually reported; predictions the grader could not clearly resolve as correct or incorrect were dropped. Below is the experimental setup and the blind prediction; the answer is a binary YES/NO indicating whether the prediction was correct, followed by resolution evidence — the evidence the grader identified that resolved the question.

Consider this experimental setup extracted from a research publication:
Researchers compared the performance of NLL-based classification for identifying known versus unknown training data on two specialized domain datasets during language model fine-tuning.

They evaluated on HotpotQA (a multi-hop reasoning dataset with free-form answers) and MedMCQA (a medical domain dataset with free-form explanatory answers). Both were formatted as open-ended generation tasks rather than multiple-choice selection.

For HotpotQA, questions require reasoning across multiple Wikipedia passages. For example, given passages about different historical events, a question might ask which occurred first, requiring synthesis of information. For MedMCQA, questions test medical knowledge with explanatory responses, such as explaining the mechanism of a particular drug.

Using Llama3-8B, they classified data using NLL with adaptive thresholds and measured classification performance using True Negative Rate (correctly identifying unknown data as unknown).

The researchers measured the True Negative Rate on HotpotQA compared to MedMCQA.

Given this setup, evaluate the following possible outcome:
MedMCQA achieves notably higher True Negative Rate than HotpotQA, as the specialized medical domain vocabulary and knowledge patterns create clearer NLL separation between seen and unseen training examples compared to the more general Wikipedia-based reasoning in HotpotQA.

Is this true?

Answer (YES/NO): NO